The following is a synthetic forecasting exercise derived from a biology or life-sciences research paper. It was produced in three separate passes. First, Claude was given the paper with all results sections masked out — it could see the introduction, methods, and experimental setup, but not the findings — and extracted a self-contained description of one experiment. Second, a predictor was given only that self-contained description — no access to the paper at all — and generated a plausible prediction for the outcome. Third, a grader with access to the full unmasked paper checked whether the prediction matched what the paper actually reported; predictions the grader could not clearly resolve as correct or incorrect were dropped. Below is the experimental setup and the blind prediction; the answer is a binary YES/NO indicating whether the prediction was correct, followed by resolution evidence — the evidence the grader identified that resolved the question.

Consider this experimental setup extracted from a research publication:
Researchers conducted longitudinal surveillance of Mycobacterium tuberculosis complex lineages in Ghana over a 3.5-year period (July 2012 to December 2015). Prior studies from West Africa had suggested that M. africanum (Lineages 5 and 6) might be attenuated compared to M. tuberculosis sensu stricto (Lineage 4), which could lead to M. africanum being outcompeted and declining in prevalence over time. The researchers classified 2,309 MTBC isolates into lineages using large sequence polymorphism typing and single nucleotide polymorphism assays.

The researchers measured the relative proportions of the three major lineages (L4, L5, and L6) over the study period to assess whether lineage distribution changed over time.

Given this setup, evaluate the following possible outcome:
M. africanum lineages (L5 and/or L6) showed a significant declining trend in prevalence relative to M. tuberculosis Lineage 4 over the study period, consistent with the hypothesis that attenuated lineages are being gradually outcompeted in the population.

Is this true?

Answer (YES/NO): NO